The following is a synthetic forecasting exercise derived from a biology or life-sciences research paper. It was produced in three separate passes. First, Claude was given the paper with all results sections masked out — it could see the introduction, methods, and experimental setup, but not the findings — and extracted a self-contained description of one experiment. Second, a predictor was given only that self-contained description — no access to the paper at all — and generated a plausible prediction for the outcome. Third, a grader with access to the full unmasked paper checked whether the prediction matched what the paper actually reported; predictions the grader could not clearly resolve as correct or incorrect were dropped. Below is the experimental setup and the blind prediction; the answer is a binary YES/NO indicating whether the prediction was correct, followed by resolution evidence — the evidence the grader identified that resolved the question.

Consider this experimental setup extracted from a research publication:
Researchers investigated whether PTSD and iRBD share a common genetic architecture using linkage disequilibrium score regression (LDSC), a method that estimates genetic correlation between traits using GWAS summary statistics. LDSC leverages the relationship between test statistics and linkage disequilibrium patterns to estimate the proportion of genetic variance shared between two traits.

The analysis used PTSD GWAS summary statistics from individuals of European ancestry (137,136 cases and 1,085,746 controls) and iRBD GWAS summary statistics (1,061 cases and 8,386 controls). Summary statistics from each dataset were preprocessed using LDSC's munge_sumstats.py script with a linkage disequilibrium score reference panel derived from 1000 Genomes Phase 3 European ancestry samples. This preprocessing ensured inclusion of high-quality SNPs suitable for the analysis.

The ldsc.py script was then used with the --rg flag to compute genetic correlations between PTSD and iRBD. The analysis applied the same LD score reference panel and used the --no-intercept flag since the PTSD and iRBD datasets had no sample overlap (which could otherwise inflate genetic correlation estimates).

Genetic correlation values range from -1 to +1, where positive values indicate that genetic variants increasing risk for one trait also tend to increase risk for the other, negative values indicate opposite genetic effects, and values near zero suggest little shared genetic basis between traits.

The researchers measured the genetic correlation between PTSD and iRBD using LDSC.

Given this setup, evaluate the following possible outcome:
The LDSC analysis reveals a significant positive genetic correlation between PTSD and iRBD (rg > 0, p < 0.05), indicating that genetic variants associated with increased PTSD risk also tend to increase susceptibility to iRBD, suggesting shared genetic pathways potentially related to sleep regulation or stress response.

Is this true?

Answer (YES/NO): NO